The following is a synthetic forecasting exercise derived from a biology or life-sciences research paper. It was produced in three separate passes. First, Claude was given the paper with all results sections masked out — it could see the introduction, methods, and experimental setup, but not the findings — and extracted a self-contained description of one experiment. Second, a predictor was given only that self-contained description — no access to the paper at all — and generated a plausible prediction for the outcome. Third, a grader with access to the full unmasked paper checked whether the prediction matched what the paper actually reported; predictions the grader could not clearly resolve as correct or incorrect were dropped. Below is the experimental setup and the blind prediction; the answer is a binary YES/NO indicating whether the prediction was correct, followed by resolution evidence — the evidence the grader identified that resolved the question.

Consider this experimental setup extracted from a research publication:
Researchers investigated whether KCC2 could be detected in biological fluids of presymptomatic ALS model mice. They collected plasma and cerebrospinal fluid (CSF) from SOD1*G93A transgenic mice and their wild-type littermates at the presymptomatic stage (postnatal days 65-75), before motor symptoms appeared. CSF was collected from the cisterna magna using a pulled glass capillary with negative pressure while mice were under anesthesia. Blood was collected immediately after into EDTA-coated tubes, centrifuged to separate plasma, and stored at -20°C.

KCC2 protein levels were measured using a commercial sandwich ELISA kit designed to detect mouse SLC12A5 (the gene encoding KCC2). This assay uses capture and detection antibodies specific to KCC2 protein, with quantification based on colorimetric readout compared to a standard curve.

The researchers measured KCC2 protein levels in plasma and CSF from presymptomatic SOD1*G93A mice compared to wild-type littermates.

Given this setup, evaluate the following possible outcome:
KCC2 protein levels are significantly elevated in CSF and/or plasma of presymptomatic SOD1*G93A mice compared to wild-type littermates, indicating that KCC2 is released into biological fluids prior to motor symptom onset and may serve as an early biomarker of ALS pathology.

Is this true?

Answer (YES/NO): YES